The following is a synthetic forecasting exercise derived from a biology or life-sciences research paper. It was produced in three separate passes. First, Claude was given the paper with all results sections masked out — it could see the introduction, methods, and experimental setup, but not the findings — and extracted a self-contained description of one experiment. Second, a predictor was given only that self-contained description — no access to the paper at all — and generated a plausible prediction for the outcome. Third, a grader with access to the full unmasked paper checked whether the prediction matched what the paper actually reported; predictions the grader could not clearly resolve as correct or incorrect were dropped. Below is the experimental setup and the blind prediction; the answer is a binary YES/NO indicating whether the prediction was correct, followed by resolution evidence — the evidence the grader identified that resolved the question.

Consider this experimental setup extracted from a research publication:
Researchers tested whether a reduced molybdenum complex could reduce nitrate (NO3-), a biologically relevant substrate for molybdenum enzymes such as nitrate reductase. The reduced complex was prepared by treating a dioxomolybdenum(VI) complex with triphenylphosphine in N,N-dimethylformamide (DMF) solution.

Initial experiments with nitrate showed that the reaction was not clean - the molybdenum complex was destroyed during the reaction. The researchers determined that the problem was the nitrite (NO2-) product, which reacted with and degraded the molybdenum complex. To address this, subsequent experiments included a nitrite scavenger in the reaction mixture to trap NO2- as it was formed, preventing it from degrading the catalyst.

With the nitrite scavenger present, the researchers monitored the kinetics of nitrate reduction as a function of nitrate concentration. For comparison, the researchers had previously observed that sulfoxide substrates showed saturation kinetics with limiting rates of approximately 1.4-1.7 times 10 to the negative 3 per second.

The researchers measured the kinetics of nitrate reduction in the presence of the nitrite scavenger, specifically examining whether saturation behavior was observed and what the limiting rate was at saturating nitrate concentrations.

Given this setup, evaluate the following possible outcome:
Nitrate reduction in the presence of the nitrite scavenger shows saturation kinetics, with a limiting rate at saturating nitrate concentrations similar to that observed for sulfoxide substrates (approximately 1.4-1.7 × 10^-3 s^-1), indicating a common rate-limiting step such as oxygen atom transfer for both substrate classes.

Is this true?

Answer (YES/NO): NO